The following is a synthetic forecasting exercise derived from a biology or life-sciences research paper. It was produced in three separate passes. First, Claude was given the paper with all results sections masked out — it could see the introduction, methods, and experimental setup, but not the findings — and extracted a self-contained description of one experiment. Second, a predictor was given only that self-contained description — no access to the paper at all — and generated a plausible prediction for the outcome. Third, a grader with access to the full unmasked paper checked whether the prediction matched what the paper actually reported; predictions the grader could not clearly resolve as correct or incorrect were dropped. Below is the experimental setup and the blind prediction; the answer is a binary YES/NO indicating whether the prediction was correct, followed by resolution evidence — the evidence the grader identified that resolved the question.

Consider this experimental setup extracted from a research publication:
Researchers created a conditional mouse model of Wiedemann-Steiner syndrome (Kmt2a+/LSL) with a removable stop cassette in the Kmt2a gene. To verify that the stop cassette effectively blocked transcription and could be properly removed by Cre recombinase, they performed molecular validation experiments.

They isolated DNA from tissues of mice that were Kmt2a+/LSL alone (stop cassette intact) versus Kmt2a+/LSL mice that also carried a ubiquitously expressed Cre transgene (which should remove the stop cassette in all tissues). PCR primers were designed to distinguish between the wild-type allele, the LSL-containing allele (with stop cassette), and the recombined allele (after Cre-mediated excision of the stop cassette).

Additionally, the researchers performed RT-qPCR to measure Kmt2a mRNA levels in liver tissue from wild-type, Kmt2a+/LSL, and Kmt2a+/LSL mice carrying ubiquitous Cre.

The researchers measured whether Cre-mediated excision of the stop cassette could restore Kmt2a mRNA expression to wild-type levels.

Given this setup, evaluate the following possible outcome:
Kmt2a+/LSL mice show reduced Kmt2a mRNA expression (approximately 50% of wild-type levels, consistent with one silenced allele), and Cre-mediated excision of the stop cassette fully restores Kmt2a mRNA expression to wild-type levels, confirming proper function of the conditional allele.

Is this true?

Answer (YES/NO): YES